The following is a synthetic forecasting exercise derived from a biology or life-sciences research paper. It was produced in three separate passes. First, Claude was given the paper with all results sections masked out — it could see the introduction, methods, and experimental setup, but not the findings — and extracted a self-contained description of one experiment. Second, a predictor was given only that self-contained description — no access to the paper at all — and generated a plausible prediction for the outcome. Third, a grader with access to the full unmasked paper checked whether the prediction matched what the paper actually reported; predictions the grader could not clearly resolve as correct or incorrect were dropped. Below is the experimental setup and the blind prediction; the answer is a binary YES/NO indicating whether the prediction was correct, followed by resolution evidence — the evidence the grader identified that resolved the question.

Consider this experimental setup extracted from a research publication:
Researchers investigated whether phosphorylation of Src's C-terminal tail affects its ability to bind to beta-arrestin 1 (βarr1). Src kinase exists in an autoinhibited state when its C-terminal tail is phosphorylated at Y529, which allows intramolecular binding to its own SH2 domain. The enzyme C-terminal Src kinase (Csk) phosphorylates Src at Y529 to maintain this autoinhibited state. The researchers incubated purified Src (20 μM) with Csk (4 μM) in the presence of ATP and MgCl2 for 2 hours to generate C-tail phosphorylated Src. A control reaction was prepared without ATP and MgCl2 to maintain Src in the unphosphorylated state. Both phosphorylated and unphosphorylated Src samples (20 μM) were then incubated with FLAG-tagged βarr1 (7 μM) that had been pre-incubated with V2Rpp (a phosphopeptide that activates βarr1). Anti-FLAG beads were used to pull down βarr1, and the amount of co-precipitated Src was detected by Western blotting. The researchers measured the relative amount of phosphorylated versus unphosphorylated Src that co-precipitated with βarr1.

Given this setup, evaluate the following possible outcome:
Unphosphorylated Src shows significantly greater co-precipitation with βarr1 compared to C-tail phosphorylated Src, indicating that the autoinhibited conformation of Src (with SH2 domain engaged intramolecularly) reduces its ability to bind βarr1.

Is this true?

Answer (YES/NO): YES